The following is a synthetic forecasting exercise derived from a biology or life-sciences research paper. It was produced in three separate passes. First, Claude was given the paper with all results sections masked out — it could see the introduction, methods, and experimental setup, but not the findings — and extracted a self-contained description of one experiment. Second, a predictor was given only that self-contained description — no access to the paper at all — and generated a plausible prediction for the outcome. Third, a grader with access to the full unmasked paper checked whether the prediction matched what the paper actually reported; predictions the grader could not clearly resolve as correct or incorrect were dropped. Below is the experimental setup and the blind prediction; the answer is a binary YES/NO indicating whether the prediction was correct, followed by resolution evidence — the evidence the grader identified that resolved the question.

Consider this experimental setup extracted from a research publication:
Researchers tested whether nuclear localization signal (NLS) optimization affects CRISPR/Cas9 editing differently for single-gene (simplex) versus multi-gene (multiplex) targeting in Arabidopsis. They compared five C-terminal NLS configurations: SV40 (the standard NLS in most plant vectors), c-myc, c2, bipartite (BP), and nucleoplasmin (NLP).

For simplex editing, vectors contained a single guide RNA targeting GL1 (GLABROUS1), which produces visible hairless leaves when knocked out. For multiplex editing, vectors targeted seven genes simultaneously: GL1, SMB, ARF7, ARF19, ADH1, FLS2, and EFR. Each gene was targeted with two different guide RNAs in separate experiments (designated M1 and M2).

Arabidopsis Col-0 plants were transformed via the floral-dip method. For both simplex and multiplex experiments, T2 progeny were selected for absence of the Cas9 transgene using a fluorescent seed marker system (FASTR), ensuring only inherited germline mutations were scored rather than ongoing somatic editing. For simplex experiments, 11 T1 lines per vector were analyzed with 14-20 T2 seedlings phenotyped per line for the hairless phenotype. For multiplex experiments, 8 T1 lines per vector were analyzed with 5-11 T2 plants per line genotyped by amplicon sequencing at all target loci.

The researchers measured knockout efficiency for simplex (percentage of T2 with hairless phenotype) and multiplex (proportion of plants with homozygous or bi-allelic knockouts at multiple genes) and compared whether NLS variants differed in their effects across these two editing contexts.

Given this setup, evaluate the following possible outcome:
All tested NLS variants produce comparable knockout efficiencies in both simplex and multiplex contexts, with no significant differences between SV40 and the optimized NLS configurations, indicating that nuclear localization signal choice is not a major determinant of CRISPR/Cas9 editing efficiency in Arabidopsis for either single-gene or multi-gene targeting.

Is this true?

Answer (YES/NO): NO